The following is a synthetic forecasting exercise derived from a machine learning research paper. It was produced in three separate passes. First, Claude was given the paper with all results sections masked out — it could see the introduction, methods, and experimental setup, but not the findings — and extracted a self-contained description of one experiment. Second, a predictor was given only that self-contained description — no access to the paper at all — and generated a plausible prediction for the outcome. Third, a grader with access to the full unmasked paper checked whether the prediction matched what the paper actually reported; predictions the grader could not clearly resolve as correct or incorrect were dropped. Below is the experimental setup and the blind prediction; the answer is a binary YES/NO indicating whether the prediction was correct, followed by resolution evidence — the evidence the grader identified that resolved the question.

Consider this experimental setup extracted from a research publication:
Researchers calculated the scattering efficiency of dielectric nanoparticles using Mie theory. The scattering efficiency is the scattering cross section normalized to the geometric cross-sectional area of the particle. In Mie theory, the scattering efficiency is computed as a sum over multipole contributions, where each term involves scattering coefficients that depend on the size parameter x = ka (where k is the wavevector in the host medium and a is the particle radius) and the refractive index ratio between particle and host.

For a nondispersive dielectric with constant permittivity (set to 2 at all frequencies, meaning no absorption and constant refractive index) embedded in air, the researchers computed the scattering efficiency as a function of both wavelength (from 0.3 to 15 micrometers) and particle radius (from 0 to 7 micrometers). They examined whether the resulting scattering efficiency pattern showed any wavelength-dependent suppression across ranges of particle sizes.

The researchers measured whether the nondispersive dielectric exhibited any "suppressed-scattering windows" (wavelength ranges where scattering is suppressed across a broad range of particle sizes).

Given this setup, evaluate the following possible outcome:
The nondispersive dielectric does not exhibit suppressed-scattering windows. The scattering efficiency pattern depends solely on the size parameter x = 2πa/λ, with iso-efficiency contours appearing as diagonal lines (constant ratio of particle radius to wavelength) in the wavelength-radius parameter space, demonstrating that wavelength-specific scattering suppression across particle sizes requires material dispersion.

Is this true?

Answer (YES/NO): YES